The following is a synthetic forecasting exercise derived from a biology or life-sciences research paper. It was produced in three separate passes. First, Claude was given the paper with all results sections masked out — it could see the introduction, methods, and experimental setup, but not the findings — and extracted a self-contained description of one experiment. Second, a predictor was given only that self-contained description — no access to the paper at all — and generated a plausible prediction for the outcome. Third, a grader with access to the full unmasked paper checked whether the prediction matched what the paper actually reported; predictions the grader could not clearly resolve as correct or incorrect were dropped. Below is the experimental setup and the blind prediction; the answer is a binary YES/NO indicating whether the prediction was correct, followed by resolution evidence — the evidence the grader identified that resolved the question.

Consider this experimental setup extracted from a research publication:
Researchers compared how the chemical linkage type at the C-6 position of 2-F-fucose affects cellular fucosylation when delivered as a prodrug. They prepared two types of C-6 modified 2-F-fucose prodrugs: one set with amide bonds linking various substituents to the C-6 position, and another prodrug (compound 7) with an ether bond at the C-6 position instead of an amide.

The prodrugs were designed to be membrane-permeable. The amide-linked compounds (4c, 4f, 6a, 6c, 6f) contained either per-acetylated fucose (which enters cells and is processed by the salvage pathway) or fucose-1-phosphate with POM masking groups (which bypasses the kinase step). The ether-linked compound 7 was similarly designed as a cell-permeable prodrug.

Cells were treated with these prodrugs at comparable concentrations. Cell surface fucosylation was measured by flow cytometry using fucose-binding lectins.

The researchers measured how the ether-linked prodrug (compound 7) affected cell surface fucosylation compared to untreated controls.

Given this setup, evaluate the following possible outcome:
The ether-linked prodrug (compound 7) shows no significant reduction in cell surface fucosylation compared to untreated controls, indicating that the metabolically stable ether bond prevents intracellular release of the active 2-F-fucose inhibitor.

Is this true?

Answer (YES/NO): NO